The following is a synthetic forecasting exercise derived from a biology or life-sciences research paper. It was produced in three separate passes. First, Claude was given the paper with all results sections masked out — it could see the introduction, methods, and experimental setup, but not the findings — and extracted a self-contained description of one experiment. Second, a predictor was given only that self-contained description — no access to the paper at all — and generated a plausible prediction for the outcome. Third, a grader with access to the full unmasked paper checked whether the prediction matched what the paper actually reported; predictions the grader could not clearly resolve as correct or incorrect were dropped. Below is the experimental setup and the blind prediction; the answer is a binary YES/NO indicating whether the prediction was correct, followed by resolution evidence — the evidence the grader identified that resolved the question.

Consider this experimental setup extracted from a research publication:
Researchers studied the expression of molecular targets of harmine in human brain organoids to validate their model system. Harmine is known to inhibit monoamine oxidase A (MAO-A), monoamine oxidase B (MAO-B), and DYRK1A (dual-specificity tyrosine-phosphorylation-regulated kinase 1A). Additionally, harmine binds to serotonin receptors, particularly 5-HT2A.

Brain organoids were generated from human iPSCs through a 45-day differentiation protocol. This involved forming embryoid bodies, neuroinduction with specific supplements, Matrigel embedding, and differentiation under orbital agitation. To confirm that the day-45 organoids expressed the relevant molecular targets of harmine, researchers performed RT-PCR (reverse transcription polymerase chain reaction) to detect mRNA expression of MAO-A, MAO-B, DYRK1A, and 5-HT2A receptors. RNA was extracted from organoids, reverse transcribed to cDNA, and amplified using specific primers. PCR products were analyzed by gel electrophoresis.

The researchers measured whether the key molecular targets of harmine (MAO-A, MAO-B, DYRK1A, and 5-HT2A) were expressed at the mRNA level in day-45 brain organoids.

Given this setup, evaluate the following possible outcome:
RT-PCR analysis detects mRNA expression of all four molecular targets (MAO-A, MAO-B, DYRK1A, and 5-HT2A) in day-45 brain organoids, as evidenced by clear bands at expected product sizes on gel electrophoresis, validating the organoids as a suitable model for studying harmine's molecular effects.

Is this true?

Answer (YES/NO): NO